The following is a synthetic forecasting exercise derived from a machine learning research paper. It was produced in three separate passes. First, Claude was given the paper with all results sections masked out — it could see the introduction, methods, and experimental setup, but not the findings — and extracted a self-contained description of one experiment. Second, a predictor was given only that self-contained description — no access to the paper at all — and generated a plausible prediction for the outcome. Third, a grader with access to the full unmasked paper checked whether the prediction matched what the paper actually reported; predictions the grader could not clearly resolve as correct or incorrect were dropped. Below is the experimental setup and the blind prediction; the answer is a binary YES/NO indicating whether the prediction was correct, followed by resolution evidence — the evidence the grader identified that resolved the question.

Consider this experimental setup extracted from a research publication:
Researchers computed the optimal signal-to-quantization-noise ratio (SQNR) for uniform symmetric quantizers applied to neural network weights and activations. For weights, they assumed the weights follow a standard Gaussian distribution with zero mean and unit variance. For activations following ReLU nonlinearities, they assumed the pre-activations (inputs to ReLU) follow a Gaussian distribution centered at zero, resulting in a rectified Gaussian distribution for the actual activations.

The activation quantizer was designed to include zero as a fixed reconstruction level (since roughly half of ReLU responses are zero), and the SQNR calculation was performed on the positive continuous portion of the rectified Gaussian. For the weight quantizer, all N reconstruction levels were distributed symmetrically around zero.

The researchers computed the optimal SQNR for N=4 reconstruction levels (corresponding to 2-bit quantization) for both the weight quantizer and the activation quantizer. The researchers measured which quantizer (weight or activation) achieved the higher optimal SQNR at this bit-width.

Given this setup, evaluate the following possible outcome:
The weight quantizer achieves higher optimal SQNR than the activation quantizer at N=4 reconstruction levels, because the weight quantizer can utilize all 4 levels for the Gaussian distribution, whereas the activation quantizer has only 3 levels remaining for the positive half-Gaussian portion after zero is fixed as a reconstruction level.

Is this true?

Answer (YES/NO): NO